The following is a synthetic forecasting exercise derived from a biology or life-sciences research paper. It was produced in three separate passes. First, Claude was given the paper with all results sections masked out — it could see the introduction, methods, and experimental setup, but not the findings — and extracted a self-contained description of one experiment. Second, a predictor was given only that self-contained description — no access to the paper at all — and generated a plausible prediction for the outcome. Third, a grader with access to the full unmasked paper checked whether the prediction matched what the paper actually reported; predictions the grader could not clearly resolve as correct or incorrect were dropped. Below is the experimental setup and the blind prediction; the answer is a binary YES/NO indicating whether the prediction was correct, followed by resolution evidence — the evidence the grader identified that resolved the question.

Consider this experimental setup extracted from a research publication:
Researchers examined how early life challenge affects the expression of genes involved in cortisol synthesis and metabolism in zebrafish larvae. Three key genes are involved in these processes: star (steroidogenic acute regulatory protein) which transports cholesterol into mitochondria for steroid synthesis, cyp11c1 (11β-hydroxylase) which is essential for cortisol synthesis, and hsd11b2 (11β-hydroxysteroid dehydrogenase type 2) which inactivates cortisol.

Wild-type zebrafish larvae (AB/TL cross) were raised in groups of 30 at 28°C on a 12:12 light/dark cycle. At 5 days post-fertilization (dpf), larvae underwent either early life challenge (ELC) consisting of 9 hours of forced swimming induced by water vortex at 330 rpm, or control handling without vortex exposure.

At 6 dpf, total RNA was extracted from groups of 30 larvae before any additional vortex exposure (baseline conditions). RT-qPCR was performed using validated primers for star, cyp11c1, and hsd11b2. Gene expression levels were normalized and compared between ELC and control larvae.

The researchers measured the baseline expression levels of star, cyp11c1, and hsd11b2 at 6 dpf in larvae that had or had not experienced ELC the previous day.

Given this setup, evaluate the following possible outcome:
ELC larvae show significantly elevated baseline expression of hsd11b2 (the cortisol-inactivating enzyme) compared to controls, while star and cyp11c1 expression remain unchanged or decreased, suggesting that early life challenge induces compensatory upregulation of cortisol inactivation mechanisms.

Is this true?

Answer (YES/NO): YES